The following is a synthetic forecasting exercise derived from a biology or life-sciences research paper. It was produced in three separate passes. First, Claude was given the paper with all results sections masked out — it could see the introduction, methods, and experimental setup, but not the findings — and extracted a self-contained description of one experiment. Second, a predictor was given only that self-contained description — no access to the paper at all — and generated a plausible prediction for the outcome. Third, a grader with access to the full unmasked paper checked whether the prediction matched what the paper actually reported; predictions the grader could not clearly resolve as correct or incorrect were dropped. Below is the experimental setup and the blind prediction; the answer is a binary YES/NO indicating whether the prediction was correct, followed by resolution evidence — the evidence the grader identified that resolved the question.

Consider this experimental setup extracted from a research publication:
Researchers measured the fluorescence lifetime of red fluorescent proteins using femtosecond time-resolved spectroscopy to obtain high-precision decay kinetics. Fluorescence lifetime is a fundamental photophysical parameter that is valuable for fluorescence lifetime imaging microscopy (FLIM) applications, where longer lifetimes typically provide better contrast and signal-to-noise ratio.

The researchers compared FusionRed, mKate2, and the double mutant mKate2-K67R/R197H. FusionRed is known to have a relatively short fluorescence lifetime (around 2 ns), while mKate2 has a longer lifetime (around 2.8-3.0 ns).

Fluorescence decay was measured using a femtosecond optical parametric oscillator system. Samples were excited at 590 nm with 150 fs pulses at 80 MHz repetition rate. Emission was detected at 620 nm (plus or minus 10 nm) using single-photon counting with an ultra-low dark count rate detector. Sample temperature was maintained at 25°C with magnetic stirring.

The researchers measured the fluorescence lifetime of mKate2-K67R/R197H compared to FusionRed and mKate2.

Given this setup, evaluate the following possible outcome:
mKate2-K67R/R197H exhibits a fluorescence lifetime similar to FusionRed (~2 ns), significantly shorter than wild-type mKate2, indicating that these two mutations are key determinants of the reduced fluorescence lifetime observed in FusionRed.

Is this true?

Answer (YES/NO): NO